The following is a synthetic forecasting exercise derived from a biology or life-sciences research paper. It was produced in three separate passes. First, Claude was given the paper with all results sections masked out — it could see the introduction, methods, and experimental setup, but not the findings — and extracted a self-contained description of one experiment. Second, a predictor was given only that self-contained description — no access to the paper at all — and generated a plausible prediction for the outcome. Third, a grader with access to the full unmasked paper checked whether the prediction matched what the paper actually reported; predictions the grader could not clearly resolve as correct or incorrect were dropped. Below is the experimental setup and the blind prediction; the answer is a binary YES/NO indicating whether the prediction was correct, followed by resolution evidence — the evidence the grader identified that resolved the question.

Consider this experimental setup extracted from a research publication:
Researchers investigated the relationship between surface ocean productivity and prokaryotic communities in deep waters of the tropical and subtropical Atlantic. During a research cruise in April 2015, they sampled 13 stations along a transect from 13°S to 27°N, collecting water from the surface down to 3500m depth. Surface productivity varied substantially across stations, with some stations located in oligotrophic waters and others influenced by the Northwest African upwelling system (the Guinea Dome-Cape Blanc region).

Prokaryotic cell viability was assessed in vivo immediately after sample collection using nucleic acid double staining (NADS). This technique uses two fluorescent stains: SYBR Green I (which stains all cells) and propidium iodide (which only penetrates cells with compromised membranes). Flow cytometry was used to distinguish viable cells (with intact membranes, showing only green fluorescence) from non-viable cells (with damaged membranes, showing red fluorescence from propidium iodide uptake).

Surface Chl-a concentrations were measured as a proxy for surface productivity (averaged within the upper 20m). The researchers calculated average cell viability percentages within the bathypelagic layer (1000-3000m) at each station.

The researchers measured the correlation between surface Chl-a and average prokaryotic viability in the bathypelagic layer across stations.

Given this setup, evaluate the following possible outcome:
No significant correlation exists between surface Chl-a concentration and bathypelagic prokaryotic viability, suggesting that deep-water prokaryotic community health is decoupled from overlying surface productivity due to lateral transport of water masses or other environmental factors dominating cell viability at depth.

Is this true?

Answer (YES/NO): NO